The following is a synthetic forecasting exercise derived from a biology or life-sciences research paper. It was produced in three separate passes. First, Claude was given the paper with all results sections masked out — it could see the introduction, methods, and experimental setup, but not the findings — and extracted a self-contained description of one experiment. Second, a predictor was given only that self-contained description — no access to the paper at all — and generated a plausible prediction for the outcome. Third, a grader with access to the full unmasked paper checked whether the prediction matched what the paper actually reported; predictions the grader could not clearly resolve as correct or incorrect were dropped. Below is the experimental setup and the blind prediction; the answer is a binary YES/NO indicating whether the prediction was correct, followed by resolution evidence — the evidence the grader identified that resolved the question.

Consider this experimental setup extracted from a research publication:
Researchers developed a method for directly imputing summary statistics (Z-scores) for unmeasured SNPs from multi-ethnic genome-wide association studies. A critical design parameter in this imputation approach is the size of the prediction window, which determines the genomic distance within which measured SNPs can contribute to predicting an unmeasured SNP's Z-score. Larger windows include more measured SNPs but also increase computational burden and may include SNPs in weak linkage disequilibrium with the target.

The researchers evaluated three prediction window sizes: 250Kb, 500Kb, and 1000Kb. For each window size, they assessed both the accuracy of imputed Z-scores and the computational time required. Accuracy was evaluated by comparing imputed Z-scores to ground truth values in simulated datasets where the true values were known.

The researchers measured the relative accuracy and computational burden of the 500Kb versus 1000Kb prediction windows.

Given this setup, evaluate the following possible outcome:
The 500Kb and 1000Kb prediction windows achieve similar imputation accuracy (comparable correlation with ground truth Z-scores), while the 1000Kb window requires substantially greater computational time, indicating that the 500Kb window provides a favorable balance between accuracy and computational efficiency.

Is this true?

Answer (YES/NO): YES